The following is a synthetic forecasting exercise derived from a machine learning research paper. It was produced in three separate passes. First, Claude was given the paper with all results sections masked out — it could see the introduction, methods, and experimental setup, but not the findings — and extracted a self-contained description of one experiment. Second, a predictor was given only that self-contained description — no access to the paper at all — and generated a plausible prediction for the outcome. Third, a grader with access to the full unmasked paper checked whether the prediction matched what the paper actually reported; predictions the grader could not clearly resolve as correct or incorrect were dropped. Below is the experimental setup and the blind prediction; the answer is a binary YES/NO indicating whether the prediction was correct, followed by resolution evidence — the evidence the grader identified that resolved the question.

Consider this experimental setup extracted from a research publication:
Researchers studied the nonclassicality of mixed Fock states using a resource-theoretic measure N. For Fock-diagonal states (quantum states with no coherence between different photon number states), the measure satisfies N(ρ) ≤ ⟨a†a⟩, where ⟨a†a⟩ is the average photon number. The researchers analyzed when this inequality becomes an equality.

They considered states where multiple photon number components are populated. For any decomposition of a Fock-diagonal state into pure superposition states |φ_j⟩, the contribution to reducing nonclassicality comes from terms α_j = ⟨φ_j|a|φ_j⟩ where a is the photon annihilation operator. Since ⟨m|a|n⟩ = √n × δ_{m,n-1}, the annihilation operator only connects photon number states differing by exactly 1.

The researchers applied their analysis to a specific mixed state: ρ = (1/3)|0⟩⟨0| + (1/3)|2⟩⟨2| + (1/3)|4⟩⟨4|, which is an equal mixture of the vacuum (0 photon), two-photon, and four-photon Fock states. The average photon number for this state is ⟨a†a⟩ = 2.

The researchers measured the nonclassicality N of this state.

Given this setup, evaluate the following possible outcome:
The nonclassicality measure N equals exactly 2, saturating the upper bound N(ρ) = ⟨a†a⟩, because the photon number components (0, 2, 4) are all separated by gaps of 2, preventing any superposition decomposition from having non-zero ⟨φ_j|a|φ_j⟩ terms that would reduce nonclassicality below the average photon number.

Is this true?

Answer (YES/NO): YES